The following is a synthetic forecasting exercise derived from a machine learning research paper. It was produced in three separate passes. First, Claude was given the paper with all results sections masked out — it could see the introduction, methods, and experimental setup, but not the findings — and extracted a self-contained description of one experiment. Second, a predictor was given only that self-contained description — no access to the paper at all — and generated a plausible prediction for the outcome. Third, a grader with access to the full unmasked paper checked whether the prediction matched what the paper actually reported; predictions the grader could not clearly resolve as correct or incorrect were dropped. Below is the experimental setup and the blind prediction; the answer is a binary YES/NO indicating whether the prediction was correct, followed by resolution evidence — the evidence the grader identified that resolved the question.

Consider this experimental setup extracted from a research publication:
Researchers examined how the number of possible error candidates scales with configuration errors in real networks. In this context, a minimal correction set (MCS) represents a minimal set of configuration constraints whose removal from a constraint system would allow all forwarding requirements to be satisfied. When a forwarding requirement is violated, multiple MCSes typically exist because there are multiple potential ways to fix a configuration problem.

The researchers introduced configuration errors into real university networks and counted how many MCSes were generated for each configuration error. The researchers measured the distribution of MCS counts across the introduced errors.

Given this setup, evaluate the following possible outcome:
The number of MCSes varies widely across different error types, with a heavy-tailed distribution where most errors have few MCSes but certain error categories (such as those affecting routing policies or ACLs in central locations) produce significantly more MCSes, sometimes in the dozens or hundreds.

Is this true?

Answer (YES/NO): NO